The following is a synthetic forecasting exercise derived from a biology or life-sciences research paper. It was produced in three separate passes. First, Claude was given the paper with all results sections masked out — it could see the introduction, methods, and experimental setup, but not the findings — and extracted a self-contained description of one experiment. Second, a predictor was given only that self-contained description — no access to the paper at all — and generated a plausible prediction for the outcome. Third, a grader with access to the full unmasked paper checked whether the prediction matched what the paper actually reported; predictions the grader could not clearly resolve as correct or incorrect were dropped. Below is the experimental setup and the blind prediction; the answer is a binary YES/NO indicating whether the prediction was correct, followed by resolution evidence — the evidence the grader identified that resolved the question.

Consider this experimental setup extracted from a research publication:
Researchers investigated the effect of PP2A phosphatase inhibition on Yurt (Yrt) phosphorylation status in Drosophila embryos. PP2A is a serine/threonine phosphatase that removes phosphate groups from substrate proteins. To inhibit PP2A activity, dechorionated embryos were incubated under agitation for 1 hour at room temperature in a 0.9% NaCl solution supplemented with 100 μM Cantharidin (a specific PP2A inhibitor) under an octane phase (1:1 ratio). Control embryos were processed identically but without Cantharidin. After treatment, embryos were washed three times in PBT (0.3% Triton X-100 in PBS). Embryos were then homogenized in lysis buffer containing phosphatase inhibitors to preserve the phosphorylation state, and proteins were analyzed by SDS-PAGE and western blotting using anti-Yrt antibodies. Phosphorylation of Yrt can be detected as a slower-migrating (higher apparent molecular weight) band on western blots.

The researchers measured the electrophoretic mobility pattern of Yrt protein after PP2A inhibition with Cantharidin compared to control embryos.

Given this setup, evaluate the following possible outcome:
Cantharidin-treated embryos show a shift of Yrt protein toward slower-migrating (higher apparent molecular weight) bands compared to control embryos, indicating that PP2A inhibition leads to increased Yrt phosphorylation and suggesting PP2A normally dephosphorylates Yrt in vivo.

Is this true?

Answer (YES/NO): YES